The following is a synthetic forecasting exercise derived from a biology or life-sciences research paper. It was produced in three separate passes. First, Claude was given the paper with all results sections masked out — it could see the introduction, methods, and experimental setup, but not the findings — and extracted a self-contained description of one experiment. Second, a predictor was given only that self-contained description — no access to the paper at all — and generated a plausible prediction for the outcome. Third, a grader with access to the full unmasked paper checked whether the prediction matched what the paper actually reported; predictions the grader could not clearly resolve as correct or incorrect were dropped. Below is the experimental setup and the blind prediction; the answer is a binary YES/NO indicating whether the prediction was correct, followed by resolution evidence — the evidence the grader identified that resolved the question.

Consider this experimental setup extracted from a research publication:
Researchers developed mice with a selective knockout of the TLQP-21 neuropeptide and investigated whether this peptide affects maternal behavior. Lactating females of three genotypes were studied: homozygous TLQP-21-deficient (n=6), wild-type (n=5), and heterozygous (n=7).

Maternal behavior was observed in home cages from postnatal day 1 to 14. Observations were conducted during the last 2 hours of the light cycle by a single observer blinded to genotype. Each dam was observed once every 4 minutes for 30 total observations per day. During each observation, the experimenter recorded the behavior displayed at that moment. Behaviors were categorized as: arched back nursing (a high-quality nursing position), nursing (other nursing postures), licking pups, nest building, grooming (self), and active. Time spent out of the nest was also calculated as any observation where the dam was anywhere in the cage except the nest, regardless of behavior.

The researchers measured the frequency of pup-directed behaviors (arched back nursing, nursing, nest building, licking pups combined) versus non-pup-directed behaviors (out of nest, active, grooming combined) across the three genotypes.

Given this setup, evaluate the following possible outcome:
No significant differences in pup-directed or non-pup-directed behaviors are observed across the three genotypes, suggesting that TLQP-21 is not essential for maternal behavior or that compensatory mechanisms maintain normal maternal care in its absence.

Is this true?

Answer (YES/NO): YES